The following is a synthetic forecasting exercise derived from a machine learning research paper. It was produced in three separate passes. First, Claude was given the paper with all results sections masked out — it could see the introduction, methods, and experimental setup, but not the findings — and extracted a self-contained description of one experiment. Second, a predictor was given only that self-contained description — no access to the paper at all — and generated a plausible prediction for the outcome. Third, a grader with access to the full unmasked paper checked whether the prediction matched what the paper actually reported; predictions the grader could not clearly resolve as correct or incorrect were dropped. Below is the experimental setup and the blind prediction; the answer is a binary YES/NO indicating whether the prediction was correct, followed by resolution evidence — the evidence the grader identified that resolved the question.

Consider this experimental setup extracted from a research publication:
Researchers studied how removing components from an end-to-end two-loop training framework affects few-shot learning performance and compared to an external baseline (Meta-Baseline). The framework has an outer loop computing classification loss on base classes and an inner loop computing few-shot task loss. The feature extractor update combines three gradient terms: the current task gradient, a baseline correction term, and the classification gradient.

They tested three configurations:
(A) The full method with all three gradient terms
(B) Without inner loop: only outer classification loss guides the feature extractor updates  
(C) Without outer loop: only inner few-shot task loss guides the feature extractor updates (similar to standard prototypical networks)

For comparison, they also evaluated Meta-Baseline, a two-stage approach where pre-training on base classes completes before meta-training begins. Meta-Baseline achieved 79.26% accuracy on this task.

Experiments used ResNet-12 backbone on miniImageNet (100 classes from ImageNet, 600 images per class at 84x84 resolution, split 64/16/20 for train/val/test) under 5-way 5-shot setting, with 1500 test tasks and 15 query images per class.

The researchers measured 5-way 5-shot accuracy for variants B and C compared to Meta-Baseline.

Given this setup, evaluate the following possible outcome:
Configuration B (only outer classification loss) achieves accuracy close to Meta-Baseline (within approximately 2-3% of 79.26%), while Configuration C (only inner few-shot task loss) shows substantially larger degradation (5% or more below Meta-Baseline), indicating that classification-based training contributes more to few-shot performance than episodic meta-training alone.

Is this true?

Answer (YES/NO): NO